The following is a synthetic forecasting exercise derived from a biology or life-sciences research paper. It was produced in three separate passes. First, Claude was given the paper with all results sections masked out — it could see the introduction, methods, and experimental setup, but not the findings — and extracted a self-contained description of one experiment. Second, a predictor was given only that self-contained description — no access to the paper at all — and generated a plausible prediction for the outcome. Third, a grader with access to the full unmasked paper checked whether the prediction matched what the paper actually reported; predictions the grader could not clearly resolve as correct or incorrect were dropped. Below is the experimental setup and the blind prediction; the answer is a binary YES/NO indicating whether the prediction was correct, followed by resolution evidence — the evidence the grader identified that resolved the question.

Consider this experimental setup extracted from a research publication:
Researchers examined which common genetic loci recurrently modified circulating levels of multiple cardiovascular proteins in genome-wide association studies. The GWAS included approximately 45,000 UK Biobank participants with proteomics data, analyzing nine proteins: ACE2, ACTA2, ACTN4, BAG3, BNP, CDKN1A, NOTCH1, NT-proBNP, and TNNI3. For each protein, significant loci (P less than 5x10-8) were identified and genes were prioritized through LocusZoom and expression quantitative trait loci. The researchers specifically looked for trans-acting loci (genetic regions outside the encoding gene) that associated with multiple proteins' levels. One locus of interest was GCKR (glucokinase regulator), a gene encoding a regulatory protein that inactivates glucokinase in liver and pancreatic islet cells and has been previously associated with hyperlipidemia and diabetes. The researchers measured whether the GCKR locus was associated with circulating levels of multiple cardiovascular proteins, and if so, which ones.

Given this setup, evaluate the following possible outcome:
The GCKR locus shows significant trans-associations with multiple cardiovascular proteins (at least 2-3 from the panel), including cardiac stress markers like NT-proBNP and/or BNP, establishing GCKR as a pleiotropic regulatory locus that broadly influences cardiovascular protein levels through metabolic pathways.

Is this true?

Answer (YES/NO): NO